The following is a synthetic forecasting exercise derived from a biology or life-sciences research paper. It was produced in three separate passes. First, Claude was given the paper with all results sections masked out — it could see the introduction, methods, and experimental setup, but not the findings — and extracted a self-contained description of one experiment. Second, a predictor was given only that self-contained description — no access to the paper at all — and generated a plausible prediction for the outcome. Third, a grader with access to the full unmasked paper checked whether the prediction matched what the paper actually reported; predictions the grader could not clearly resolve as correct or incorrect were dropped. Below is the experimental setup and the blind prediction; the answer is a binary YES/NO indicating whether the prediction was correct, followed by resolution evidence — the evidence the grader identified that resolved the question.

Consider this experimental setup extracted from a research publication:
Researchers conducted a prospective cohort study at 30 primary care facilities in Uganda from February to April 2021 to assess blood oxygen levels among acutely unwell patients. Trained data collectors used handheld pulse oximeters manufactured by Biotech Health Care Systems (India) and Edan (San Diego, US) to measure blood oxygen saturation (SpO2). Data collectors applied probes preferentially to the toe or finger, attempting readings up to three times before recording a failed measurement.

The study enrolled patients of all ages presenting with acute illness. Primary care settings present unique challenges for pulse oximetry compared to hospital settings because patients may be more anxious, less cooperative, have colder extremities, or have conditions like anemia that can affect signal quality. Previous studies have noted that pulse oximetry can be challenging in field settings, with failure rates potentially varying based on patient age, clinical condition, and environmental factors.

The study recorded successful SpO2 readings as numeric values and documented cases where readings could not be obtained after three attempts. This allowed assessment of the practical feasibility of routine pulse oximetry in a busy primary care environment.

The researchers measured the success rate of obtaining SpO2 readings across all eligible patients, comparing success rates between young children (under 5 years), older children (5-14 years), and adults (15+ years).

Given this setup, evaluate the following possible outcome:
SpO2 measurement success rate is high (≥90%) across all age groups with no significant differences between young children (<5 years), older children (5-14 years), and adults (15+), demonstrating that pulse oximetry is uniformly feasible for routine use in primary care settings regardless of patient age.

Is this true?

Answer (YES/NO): YES